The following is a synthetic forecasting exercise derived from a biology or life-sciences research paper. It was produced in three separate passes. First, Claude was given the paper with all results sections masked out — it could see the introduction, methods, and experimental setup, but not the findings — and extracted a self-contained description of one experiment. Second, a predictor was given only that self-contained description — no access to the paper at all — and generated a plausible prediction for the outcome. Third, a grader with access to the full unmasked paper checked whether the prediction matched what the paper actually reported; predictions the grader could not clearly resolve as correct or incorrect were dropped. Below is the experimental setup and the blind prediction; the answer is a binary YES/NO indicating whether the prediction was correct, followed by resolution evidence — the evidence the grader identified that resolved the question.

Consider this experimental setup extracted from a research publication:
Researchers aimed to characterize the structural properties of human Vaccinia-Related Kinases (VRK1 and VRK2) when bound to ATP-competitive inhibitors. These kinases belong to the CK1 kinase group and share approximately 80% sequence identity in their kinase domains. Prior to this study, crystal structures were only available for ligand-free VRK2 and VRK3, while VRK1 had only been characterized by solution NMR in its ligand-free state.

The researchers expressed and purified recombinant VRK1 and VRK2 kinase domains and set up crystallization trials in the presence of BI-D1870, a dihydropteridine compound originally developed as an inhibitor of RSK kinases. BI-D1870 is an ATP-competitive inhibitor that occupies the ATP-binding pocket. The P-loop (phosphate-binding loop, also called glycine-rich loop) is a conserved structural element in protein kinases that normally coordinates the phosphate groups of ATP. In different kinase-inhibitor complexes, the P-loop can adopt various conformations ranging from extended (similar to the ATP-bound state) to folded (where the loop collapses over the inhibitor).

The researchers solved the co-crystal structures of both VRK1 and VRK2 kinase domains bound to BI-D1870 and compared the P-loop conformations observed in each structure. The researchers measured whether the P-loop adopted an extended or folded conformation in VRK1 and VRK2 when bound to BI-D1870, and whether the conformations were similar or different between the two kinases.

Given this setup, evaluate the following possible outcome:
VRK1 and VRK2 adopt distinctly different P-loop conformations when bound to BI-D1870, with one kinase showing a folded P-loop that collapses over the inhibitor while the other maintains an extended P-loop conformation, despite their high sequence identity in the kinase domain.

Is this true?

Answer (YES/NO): YES